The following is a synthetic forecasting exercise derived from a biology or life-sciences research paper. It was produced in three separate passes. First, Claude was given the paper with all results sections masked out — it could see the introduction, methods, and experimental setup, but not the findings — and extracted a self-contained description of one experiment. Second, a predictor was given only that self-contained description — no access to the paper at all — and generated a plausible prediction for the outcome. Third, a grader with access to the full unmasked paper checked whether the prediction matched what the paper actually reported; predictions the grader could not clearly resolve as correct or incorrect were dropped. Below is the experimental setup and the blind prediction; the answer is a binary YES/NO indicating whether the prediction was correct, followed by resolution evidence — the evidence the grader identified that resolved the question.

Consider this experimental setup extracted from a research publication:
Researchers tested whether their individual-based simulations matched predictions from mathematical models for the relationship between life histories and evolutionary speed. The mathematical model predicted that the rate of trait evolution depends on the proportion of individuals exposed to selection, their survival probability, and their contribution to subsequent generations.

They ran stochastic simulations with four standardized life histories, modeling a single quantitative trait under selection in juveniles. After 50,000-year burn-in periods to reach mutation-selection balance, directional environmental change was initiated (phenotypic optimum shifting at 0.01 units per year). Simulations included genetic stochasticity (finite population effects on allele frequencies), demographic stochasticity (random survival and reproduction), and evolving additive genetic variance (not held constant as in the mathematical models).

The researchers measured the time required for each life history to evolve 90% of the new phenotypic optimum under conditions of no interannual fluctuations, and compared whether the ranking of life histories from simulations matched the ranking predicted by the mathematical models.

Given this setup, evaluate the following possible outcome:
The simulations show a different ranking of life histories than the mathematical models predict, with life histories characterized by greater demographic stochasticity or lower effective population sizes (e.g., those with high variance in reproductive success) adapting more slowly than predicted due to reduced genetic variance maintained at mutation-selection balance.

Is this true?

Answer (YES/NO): NO